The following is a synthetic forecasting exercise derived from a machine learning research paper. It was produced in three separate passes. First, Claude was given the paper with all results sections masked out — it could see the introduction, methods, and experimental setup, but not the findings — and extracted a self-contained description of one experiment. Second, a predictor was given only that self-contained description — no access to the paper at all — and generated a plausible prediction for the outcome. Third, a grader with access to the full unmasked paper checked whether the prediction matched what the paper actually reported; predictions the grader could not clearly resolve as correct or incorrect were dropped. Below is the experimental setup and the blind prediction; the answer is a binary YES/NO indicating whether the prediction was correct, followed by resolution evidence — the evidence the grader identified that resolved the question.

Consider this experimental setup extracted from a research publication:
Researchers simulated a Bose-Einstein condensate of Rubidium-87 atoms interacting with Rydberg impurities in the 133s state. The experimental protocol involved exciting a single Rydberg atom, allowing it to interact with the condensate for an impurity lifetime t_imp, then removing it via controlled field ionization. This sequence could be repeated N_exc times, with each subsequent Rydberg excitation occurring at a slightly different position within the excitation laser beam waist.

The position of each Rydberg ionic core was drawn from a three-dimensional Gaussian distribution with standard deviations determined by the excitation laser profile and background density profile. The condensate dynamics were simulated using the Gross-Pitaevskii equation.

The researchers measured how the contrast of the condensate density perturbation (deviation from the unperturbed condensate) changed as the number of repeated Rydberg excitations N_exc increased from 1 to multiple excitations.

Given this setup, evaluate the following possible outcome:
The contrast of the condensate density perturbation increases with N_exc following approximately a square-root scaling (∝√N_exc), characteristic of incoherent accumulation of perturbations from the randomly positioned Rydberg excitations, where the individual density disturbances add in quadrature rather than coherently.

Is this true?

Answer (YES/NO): NO